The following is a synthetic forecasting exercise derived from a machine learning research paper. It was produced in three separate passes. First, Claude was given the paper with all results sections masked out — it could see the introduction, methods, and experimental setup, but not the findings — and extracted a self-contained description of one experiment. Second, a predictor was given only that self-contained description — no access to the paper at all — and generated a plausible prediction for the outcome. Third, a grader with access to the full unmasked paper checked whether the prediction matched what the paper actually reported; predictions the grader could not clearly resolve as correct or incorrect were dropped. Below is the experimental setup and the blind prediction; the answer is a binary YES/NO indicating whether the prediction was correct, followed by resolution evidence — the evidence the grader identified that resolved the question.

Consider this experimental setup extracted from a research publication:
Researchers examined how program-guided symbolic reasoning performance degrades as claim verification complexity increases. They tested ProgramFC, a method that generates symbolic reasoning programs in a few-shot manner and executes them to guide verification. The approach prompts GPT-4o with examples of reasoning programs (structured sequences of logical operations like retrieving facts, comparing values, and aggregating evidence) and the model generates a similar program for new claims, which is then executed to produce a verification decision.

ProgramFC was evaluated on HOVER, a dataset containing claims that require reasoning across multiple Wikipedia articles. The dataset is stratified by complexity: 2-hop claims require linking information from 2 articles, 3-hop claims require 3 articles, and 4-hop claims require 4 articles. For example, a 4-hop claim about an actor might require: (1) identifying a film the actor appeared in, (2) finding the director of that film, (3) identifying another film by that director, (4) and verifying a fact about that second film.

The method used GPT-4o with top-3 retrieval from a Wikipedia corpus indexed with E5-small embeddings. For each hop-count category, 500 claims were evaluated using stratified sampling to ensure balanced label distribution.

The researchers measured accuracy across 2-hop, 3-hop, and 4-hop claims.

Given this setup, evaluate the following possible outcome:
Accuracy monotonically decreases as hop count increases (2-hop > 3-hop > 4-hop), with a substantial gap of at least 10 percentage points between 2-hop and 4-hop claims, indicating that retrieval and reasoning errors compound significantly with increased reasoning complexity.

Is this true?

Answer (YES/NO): YES